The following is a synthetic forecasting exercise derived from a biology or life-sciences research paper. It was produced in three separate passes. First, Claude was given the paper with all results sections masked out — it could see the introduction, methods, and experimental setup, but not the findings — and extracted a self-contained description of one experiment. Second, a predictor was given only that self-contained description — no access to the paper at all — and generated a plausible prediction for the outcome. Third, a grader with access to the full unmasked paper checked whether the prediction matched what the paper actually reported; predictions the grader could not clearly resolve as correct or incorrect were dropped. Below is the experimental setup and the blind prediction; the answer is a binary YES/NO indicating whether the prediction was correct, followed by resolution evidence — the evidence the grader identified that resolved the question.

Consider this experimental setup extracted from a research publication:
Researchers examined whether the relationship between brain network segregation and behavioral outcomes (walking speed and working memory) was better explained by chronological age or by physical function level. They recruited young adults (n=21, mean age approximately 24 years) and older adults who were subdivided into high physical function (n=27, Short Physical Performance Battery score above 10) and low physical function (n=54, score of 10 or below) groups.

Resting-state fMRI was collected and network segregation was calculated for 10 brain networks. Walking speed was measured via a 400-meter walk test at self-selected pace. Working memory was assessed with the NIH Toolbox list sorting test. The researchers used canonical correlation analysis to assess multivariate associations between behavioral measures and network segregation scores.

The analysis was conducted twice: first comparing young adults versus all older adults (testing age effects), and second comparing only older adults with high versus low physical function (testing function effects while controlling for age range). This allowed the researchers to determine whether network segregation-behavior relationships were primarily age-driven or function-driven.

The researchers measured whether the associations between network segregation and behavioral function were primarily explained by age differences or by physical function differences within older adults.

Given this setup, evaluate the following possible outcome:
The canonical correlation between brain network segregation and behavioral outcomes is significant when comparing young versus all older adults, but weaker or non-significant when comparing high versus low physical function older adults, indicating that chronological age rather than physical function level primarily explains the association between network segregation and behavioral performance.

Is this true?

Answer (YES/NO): NO